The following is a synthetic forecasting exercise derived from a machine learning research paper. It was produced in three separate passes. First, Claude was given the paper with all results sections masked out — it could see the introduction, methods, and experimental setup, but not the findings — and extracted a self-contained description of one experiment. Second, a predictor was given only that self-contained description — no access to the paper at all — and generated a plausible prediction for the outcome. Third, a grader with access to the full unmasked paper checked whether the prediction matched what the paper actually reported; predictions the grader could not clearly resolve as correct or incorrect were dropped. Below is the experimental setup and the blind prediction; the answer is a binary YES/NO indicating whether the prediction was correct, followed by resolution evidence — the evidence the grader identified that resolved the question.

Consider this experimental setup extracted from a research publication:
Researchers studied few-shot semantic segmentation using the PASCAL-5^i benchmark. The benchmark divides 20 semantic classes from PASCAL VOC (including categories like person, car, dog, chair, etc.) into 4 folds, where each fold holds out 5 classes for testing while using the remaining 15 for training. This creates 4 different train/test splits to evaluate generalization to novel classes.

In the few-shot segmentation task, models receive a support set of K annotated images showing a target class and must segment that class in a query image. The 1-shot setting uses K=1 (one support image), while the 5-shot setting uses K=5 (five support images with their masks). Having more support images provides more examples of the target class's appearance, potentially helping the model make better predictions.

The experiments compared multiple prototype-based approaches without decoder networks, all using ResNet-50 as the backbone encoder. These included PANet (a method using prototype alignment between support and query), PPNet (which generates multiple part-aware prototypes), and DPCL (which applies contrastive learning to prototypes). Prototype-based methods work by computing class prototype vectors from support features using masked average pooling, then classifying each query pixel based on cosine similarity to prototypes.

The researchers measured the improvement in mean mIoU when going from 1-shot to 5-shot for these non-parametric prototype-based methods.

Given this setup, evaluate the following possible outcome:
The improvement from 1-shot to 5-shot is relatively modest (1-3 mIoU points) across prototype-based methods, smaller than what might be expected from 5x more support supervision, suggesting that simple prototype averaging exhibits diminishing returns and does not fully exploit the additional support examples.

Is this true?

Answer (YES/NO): NO